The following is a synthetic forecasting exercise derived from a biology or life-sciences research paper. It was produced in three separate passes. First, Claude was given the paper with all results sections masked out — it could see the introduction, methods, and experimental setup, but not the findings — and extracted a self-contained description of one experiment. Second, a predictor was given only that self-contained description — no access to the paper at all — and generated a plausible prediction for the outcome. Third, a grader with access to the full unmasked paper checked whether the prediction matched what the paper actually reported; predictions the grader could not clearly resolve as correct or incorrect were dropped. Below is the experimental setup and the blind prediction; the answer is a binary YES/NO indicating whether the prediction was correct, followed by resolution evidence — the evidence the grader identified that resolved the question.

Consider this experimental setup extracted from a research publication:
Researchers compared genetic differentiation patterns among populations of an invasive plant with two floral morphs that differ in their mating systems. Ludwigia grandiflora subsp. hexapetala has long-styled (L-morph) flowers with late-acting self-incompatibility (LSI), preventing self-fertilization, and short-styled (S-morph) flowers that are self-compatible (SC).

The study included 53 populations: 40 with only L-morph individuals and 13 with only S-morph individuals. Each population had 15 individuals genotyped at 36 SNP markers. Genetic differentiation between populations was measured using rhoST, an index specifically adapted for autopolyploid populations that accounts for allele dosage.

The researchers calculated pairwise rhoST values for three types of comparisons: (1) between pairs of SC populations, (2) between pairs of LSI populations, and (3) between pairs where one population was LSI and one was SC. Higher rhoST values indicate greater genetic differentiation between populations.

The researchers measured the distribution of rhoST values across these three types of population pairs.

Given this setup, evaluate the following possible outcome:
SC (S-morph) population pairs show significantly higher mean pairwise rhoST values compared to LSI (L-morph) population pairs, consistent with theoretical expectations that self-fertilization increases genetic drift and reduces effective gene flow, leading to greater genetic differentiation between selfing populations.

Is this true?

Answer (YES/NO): NO